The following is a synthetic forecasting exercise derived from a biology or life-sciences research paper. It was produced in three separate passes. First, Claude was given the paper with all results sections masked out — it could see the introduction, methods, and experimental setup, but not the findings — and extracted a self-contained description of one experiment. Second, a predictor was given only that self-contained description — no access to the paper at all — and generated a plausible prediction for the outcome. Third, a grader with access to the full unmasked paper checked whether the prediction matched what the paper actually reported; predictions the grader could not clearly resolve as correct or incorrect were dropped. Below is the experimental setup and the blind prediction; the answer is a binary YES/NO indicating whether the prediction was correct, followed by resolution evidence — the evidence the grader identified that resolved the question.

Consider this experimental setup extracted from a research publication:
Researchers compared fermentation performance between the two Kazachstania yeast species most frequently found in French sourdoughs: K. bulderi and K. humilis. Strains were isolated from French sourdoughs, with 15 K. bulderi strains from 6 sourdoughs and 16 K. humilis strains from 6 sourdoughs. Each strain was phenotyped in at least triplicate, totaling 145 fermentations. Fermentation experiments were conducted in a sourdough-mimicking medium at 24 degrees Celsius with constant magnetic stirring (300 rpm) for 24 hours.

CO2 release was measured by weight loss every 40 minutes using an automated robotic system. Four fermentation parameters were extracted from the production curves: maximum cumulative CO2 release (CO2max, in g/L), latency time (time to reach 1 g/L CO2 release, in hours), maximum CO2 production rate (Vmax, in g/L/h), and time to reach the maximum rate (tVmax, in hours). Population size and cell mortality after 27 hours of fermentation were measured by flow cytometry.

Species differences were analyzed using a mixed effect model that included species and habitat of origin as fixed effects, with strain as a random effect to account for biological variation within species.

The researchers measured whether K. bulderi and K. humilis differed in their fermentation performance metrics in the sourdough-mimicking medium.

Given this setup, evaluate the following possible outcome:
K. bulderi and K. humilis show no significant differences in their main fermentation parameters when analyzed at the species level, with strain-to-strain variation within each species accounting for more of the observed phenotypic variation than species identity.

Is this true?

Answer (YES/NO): NO